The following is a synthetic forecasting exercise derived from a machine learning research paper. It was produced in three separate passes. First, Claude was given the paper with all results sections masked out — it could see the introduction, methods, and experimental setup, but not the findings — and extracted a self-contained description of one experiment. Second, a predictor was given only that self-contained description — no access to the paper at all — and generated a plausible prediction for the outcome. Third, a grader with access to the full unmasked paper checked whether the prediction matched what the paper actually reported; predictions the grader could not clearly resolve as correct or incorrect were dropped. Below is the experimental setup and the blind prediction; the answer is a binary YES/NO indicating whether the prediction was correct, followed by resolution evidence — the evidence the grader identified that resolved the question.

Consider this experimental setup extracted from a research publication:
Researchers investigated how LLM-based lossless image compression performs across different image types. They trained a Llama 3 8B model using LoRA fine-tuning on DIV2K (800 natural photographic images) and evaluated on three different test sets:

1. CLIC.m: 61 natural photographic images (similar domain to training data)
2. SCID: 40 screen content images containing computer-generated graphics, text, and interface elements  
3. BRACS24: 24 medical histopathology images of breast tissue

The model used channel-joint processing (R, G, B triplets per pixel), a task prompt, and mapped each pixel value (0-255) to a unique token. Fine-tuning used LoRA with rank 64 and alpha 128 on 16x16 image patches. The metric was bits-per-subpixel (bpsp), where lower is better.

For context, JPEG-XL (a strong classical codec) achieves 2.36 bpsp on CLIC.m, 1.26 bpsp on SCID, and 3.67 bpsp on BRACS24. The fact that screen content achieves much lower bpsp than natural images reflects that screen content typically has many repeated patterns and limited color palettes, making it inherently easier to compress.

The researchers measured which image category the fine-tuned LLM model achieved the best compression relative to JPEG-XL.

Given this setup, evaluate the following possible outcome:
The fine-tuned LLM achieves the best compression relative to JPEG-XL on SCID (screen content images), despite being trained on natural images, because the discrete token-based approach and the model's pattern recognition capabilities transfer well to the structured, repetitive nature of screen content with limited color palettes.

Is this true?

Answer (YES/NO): NO